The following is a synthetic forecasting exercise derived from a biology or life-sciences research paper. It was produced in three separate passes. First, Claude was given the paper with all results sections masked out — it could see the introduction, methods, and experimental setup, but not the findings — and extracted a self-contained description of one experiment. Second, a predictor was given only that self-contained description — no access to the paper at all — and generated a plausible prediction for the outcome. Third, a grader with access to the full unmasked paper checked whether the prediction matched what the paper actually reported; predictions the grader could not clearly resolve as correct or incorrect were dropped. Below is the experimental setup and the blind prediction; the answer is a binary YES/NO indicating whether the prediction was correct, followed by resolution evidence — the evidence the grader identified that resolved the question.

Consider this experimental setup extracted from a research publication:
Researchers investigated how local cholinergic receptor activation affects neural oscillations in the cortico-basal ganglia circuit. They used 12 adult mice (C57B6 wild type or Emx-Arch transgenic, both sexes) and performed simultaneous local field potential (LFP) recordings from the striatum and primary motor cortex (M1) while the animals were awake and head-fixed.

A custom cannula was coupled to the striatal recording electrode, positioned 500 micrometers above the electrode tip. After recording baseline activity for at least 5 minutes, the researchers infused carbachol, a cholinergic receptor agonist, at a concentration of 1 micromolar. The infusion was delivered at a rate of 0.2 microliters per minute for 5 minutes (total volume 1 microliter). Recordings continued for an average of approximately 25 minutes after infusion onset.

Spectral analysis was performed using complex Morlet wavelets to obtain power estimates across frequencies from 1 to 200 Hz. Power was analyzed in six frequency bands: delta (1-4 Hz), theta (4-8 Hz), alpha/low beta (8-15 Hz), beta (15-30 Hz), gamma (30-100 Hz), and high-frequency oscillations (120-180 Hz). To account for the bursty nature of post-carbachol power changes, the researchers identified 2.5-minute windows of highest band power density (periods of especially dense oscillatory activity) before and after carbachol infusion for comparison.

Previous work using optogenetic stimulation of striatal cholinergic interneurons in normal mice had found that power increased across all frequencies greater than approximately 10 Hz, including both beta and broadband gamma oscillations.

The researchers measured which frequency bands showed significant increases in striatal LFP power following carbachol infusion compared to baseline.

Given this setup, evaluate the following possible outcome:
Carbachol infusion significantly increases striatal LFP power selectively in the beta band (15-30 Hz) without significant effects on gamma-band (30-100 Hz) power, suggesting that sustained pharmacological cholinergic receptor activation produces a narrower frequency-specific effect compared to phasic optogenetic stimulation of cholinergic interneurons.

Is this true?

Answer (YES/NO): YES